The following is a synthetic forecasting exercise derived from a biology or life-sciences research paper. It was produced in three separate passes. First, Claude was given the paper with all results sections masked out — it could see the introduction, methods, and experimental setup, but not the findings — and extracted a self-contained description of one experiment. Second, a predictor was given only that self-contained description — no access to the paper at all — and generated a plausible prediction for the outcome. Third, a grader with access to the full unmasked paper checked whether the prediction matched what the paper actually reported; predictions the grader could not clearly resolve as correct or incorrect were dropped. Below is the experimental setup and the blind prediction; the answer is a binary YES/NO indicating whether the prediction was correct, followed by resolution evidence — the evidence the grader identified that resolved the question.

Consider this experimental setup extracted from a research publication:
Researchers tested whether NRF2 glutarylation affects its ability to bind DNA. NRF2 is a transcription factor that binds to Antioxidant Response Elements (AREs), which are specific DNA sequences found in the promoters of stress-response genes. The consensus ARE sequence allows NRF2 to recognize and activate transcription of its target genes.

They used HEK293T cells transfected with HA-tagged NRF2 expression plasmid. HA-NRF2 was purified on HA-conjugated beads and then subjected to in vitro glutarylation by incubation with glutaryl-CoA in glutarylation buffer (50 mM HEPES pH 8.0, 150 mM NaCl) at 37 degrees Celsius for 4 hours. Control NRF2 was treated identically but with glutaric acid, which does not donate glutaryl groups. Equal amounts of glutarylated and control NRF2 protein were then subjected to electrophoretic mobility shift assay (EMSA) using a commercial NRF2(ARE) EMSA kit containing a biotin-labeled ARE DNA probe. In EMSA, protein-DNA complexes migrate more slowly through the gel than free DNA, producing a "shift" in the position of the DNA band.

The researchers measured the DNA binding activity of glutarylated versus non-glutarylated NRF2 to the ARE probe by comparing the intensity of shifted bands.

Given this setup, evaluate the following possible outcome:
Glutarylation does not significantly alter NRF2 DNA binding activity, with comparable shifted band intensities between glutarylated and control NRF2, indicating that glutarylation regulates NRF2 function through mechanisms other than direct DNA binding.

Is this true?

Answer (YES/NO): NO